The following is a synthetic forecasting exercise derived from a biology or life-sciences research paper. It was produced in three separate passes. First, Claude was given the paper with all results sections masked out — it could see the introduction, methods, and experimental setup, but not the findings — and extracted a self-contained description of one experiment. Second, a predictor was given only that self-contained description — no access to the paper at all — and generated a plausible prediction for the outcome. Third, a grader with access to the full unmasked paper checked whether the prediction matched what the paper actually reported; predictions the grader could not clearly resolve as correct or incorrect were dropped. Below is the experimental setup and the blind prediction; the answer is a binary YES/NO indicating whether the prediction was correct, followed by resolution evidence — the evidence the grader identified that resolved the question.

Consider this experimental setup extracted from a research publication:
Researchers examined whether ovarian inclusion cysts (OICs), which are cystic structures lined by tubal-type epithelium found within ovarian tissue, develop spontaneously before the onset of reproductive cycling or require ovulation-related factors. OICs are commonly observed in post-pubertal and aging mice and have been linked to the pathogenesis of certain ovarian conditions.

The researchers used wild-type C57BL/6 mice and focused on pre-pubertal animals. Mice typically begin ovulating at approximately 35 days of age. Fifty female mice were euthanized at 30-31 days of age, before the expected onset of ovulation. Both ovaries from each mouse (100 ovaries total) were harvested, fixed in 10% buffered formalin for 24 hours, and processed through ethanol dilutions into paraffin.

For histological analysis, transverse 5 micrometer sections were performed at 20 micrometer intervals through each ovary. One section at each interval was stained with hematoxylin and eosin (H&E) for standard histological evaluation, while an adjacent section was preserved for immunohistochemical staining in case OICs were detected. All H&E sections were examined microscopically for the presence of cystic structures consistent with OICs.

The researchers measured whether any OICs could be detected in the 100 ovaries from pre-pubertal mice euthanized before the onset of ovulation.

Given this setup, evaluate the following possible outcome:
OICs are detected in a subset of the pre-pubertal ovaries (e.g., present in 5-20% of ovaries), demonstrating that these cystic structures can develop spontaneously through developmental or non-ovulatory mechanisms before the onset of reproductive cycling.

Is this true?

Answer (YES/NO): NO